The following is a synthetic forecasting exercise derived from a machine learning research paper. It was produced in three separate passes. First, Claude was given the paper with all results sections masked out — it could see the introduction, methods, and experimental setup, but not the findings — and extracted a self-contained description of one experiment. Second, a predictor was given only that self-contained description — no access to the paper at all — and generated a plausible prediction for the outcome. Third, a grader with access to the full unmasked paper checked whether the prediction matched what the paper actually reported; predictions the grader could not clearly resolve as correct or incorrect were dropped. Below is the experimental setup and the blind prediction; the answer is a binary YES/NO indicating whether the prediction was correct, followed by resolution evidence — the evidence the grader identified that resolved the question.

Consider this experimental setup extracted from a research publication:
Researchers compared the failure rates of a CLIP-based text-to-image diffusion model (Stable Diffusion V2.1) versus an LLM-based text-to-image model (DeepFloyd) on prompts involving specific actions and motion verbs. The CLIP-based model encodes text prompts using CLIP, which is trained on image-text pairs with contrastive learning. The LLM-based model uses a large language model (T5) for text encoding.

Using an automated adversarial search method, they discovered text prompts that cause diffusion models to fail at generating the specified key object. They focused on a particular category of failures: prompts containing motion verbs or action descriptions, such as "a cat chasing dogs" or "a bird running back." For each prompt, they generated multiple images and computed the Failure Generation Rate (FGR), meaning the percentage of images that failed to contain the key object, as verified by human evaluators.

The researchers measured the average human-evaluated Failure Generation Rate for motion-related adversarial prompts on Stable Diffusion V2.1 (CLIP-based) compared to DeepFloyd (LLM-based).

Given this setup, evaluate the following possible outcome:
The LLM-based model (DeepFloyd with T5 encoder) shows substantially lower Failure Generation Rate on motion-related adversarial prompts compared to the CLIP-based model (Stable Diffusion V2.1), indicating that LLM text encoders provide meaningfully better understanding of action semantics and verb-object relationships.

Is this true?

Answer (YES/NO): NO